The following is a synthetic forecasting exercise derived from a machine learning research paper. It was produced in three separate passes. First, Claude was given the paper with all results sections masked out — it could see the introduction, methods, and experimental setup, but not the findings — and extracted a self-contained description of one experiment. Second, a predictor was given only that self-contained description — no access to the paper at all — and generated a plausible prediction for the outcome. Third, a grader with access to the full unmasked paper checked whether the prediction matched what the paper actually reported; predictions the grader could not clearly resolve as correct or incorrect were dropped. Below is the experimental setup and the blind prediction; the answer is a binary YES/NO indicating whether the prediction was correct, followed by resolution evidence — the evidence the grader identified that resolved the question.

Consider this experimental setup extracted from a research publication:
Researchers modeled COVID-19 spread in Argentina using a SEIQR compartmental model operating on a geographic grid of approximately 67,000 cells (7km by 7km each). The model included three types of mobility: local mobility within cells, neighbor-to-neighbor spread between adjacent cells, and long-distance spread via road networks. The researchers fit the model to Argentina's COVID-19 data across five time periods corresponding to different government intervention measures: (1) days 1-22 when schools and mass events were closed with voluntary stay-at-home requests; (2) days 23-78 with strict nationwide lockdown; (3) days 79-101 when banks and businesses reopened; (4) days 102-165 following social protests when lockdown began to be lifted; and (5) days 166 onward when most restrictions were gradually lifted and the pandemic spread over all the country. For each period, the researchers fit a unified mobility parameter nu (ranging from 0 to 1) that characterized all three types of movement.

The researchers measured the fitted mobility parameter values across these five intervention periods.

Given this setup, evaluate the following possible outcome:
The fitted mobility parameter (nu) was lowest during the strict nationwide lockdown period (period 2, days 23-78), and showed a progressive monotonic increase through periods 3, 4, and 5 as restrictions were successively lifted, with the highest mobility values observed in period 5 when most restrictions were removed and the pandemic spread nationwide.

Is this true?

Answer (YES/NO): YES